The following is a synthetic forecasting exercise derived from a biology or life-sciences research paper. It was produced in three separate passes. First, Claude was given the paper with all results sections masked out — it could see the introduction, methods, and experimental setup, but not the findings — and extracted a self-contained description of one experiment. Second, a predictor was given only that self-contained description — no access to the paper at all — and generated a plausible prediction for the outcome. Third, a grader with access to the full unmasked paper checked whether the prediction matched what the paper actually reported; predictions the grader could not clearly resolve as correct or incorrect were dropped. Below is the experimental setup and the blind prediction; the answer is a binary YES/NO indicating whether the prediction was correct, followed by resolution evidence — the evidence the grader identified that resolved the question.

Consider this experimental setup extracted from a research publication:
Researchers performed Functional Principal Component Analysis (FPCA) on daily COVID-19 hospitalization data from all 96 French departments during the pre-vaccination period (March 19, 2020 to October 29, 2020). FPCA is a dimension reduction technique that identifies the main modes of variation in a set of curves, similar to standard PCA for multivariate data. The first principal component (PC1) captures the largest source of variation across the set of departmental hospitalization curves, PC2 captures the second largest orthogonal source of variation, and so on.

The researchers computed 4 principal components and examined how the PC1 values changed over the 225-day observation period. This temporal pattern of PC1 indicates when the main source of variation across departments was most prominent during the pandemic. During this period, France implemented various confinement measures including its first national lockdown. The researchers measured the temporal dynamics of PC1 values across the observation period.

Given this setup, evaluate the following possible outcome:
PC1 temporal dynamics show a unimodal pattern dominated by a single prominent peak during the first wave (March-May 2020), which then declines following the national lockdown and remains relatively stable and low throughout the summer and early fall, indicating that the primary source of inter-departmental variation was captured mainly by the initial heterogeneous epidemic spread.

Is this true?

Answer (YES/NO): YES